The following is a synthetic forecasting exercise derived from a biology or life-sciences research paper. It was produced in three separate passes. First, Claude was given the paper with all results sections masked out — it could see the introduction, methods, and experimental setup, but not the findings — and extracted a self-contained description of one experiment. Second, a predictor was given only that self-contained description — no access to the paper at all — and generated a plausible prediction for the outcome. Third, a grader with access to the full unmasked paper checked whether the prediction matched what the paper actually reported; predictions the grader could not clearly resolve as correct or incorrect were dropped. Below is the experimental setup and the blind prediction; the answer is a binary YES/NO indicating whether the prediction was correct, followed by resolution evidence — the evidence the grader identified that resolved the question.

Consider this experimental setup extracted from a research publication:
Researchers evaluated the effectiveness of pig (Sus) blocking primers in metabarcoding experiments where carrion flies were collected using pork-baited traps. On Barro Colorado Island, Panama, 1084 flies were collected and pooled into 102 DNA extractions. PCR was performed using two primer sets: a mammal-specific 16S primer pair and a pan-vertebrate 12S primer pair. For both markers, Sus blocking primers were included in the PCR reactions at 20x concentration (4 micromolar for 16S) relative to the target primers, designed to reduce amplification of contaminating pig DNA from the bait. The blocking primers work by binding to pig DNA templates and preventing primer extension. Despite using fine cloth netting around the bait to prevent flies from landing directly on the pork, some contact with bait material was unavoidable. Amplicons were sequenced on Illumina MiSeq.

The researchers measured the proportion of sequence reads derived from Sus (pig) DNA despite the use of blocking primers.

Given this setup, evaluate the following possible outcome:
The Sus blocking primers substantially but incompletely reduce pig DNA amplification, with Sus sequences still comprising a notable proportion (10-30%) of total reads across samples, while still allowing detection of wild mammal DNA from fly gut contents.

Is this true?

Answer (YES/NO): NO